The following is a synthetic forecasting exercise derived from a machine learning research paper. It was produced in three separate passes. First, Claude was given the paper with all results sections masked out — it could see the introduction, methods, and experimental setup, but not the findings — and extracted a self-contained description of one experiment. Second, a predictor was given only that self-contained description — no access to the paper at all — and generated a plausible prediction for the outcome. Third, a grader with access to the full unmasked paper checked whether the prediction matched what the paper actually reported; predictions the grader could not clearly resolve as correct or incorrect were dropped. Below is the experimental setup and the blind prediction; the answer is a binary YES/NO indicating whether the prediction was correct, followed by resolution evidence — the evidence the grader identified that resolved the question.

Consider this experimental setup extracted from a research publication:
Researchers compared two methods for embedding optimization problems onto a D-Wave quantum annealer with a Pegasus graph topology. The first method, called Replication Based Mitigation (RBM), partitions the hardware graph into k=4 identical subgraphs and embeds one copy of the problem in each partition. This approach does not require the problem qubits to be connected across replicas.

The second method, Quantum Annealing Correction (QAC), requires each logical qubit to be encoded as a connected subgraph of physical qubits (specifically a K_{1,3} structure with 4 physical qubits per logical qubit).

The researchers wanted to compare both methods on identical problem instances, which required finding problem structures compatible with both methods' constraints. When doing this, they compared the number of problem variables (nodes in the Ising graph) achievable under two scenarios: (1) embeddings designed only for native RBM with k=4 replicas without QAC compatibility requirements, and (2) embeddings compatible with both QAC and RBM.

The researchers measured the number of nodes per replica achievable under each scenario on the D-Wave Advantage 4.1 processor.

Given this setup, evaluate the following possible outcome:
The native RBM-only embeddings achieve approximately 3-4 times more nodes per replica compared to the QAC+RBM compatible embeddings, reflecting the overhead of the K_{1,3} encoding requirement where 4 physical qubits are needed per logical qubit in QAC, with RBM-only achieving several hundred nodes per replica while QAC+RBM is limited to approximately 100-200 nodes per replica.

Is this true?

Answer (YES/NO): NO